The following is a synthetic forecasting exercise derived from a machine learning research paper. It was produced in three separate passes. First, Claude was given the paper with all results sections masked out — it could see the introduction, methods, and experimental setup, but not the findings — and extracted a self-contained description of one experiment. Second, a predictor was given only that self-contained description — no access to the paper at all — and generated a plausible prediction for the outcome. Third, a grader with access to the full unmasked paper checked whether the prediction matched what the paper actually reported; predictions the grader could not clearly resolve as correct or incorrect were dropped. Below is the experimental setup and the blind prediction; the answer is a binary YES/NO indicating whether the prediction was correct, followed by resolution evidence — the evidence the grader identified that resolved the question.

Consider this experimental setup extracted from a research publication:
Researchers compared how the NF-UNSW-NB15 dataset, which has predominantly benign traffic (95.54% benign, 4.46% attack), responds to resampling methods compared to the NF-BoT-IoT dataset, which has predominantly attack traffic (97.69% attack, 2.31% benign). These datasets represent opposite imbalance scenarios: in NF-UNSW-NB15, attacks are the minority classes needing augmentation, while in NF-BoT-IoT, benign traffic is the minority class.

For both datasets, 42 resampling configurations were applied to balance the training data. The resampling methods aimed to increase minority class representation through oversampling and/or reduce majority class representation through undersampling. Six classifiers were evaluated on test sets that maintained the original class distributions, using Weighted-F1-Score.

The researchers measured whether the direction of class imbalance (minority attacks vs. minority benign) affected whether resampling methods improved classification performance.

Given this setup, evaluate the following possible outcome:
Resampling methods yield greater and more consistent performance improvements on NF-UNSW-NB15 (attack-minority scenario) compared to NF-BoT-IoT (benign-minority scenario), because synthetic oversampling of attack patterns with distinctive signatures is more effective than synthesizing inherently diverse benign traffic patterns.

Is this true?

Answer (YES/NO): NO